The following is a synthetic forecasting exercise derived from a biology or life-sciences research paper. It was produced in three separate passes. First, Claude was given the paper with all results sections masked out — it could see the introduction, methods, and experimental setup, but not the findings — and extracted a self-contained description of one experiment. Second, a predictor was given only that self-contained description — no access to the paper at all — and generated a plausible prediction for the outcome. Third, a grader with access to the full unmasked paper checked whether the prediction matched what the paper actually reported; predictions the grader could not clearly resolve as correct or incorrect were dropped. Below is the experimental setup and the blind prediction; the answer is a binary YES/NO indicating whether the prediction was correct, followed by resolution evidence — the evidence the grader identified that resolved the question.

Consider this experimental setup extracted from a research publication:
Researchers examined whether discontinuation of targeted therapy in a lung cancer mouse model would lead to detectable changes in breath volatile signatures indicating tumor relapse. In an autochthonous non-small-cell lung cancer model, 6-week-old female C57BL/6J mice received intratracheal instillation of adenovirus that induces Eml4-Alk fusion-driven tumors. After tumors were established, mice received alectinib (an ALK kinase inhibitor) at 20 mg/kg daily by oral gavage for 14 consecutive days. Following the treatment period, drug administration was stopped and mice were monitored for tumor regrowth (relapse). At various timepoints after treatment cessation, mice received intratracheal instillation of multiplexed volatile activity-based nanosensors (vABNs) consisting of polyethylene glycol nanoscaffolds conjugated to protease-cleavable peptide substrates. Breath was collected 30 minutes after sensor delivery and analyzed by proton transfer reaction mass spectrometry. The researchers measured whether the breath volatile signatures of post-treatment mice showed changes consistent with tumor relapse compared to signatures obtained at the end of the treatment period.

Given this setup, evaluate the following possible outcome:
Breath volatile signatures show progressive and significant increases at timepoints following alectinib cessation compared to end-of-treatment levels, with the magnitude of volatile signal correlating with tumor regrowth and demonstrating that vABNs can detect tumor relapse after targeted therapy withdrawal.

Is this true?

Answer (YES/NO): NO